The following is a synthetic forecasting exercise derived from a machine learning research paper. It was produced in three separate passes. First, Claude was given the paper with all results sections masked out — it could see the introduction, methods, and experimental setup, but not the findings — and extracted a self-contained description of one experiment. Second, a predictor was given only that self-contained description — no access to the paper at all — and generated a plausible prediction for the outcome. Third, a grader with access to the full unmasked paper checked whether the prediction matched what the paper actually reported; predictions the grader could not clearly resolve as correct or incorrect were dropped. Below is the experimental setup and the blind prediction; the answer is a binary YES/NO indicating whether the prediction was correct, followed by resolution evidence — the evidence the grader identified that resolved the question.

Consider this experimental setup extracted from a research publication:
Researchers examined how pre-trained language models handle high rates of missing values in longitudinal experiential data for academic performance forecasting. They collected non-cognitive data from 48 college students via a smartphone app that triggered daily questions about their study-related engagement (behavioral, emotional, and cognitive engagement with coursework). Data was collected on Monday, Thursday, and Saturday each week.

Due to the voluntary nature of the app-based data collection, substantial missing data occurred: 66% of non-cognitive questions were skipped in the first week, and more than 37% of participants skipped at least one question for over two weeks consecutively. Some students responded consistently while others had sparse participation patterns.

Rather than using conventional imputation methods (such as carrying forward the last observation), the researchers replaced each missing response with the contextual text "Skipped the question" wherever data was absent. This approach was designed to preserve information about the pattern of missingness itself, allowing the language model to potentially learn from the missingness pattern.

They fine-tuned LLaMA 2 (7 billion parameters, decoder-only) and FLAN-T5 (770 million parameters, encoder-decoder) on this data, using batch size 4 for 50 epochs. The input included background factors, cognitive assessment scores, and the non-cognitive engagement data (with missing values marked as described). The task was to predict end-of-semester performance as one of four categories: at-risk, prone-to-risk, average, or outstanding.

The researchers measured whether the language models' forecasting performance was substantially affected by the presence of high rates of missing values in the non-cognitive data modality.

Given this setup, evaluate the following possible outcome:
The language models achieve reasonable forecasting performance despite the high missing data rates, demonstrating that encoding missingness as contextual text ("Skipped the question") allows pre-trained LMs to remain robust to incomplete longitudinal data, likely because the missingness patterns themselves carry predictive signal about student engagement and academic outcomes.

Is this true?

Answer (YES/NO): NO